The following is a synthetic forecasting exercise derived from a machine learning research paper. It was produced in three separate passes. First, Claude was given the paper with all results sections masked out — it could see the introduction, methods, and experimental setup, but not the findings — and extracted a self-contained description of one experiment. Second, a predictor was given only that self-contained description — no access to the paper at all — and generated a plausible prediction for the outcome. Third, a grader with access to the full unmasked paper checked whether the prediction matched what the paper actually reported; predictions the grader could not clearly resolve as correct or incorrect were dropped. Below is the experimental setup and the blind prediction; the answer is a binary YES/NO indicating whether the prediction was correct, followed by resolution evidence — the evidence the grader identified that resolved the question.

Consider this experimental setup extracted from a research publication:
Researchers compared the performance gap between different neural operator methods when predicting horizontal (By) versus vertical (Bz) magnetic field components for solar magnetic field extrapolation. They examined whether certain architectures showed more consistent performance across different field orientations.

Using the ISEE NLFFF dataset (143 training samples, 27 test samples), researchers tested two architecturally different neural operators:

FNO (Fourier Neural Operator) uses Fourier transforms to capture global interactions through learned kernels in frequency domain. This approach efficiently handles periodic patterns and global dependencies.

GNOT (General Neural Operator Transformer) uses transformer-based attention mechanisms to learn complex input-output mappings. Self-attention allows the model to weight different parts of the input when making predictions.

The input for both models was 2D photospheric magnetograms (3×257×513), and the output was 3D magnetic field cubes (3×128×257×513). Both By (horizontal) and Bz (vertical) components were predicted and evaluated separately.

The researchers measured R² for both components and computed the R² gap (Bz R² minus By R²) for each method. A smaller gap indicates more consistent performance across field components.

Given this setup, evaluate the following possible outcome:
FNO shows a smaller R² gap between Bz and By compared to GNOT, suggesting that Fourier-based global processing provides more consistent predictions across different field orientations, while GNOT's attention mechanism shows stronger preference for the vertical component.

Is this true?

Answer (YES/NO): YES